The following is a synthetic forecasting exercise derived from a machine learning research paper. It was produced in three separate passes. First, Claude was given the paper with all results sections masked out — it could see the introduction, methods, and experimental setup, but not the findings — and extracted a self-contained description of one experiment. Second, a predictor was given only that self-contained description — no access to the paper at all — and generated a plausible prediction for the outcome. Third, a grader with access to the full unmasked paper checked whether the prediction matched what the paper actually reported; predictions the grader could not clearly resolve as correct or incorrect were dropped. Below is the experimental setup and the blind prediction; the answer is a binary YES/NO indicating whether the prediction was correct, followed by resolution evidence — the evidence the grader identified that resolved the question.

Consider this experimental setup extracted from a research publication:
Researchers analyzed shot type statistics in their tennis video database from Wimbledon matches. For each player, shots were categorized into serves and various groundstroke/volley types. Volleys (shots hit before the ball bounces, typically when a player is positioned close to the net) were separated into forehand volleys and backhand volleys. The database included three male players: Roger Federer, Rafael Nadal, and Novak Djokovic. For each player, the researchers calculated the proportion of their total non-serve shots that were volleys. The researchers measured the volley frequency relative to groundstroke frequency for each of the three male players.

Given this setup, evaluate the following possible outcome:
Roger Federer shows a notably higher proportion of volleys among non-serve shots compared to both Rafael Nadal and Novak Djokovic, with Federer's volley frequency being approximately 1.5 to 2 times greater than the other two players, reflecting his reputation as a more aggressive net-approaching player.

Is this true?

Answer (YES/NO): NO